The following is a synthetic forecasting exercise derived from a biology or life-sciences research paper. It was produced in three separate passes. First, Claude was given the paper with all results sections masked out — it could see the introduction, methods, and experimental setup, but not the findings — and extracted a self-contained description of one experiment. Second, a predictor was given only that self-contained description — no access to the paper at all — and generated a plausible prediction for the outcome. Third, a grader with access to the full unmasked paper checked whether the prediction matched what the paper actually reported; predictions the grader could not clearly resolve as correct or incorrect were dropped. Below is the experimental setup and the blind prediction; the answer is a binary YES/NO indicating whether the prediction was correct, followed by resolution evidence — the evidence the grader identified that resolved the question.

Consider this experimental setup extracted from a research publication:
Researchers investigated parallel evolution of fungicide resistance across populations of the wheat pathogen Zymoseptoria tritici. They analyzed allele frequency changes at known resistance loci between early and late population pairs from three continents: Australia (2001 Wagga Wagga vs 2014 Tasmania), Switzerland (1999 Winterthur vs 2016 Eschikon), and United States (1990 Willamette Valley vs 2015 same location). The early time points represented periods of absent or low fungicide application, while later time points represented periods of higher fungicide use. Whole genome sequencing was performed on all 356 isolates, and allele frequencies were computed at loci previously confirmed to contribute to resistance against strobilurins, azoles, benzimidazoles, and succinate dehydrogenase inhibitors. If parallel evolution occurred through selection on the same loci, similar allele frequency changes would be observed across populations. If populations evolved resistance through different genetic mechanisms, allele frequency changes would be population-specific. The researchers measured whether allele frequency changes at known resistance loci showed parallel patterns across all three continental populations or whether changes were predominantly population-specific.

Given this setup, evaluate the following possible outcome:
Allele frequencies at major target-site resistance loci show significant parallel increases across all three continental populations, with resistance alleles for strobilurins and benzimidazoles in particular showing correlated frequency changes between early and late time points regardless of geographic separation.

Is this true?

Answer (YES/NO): NO